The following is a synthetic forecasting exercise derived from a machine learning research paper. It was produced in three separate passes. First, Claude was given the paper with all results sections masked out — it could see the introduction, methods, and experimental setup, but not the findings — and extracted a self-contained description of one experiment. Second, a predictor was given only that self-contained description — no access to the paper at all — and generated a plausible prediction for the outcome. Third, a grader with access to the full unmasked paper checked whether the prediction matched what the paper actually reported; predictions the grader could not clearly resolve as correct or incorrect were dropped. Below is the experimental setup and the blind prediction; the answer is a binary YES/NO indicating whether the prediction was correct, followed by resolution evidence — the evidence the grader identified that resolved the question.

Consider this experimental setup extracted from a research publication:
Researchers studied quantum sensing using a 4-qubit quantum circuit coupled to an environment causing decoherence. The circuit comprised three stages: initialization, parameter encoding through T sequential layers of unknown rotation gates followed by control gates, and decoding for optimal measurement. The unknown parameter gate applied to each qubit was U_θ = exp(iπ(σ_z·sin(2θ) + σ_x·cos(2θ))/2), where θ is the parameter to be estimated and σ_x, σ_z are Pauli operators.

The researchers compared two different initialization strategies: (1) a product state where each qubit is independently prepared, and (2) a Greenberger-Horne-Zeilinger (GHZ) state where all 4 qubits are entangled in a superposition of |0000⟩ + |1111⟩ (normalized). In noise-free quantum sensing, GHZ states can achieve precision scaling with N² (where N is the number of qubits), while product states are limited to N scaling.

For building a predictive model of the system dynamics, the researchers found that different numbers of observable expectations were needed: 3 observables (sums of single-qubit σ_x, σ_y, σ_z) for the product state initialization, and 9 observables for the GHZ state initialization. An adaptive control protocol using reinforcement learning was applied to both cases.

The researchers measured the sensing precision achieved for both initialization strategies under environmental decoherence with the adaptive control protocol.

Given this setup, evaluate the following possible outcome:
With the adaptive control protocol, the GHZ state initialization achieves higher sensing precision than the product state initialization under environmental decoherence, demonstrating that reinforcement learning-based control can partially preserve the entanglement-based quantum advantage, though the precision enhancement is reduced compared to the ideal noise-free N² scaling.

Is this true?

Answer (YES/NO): NO